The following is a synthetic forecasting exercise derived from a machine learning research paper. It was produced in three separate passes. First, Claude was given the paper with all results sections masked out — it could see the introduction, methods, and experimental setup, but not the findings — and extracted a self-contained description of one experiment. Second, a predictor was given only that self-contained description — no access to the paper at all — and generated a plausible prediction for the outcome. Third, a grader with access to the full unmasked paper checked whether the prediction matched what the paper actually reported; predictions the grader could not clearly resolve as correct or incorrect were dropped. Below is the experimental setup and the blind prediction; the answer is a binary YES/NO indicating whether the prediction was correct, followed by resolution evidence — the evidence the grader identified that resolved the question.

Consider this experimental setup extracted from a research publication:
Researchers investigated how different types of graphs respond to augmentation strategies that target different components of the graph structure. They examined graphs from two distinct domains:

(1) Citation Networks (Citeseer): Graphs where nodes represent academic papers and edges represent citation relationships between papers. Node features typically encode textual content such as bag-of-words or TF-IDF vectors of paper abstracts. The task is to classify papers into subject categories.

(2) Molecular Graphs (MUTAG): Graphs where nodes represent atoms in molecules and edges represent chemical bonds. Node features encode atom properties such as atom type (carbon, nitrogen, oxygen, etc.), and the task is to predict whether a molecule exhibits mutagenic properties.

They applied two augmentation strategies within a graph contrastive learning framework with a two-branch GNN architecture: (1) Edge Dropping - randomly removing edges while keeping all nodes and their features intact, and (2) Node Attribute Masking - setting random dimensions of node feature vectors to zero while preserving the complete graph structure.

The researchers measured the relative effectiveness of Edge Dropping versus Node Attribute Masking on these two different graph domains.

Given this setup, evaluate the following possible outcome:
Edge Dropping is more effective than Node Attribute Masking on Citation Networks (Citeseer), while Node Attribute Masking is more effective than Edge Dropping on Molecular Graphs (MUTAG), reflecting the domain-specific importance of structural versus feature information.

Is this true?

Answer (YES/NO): NO